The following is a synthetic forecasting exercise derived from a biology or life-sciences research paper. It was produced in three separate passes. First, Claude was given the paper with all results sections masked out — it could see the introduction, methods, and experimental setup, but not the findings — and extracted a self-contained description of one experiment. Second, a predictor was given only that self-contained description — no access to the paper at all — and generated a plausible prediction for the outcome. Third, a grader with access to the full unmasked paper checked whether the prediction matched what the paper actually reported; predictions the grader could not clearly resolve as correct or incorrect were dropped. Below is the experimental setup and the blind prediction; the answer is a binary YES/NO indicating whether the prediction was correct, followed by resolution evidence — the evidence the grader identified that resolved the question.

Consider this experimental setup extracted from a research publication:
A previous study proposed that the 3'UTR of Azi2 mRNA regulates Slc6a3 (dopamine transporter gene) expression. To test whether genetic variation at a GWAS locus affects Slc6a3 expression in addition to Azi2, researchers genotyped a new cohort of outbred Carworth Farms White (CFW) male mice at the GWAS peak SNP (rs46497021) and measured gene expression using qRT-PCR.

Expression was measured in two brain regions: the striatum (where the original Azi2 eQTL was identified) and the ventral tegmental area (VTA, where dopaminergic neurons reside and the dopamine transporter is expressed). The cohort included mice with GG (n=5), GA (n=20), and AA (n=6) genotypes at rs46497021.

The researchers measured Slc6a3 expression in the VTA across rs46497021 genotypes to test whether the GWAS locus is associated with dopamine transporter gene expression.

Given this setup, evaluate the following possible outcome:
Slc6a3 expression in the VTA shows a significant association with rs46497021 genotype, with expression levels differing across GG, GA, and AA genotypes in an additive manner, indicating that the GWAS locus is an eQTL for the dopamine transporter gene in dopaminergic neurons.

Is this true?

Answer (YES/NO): NO